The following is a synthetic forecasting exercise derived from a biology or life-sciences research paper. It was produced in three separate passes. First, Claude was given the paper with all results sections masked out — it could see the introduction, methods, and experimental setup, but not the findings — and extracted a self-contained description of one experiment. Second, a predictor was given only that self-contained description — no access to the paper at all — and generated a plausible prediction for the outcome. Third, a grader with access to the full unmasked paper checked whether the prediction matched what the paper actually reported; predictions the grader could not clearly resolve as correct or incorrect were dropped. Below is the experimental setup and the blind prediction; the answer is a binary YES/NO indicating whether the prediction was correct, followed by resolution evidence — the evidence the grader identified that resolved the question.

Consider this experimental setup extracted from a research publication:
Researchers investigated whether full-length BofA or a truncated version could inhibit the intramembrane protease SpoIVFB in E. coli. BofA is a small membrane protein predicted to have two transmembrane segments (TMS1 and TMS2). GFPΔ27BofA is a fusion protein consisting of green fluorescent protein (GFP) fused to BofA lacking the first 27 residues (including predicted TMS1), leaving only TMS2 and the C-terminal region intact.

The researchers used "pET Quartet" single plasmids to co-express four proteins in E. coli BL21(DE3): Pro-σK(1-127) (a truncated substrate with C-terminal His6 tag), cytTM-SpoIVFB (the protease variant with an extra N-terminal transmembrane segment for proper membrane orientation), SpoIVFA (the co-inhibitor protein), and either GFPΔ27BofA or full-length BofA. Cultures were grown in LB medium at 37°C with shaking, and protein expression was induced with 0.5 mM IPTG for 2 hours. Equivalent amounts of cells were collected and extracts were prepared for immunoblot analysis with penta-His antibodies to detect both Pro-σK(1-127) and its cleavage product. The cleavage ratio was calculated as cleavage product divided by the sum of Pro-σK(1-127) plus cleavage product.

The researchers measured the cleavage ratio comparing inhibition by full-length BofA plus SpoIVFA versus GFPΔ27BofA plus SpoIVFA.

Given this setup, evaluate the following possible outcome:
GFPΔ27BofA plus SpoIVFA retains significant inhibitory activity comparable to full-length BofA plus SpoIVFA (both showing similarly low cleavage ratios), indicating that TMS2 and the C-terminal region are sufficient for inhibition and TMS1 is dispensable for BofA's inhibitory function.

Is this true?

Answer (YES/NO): YES